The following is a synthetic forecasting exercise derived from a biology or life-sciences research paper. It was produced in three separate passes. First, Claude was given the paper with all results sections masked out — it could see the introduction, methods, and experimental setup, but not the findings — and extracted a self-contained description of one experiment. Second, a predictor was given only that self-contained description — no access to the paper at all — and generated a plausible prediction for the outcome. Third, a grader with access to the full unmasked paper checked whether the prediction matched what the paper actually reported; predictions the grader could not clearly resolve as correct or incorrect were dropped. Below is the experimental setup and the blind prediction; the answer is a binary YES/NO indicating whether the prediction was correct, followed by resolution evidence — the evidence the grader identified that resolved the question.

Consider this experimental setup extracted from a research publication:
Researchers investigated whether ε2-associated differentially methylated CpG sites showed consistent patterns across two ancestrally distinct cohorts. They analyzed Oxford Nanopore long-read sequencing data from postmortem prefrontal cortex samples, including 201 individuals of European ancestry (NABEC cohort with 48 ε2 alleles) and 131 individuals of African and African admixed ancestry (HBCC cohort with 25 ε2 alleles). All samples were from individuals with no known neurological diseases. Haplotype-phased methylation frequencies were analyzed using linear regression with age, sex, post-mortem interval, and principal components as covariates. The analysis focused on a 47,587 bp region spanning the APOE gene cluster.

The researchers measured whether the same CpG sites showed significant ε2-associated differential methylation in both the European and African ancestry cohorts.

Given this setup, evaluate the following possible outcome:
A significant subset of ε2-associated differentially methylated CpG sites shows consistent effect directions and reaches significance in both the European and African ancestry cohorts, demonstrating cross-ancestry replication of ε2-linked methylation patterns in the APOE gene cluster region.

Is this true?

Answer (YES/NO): NO